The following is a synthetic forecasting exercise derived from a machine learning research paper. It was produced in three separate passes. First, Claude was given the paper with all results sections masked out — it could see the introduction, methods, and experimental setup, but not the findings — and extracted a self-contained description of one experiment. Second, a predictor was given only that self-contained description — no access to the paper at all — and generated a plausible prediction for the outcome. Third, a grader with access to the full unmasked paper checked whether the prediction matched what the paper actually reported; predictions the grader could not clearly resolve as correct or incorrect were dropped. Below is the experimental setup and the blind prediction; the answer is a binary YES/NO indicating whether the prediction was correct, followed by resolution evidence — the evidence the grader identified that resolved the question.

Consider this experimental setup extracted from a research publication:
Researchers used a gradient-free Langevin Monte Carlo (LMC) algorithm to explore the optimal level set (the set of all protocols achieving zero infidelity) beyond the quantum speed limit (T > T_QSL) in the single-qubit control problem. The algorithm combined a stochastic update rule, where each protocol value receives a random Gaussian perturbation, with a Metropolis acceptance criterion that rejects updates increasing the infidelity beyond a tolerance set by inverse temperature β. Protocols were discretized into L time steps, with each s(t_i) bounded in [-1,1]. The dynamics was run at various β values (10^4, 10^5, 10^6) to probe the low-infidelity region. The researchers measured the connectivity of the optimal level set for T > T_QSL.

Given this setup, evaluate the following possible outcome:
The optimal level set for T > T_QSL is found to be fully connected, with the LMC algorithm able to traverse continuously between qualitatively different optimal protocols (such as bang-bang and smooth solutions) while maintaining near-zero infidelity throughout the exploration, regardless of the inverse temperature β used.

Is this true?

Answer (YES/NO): NO